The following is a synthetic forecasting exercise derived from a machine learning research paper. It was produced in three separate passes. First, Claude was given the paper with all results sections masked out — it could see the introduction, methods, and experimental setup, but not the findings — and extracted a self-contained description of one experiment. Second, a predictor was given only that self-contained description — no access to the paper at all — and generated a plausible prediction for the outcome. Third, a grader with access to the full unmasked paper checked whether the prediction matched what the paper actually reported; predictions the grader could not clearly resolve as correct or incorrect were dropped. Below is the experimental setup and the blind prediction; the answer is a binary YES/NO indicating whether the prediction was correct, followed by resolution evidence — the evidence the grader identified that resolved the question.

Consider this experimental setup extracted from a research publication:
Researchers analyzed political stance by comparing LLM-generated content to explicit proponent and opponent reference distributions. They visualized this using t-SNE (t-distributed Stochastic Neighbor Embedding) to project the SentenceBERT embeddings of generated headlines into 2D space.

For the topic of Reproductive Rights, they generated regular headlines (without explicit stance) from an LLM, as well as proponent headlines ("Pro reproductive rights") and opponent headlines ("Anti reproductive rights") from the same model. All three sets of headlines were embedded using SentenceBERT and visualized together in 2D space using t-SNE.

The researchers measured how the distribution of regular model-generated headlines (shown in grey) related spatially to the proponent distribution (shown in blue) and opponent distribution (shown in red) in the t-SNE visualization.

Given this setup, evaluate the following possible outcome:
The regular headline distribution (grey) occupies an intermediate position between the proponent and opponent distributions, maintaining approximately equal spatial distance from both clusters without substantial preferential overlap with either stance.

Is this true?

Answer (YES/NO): NO